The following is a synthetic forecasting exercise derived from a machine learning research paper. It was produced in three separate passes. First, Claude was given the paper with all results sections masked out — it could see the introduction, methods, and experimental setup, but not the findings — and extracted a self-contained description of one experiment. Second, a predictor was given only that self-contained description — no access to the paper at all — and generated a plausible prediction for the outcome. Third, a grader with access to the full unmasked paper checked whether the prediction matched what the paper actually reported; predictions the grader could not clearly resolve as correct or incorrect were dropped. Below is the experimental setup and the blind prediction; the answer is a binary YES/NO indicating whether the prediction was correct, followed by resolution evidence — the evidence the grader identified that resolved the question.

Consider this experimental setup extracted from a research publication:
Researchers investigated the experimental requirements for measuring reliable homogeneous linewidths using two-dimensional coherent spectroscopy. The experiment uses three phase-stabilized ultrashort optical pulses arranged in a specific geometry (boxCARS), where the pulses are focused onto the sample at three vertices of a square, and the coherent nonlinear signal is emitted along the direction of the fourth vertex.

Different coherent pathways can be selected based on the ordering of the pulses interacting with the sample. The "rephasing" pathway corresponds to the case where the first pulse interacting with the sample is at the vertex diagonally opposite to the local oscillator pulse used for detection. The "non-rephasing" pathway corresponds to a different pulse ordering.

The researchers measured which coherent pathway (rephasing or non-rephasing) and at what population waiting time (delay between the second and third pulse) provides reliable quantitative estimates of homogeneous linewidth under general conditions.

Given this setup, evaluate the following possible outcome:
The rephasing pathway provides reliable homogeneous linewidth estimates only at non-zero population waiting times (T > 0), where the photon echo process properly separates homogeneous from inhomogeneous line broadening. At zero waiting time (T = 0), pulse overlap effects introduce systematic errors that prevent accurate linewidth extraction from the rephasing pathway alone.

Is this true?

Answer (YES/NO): NO